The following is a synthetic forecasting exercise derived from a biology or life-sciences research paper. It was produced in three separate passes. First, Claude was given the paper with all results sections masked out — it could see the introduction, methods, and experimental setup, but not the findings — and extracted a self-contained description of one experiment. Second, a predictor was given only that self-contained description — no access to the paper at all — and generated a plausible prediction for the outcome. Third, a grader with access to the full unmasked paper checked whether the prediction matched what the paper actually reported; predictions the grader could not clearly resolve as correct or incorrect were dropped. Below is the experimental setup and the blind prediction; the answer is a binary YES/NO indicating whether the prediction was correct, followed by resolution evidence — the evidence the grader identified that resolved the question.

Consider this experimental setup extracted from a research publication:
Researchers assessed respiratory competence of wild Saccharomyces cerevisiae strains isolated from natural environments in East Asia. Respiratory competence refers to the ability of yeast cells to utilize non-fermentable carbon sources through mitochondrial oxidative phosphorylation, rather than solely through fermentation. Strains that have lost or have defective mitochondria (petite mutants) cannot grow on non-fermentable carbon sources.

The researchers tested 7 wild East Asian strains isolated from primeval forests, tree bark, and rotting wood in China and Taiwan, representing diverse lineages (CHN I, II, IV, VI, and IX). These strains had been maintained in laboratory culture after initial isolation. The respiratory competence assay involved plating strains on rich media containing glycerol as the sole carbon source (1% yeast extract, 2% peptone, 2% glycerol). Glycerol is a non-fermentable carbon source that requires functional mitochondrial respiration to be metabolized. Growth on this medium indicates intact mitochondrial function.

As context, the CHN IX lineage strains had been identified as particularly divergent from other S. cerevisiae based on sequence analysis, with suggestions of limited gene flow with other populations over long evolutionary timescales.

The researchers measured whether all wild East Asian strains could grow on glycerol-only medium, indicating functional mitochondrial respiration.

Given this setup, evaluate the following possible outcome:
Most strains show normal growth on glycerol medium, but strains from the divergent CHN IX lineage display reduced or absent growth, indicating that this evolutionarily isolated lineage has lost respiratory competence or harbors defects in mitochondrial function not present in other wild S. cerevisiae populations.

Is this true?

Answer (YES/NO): NO